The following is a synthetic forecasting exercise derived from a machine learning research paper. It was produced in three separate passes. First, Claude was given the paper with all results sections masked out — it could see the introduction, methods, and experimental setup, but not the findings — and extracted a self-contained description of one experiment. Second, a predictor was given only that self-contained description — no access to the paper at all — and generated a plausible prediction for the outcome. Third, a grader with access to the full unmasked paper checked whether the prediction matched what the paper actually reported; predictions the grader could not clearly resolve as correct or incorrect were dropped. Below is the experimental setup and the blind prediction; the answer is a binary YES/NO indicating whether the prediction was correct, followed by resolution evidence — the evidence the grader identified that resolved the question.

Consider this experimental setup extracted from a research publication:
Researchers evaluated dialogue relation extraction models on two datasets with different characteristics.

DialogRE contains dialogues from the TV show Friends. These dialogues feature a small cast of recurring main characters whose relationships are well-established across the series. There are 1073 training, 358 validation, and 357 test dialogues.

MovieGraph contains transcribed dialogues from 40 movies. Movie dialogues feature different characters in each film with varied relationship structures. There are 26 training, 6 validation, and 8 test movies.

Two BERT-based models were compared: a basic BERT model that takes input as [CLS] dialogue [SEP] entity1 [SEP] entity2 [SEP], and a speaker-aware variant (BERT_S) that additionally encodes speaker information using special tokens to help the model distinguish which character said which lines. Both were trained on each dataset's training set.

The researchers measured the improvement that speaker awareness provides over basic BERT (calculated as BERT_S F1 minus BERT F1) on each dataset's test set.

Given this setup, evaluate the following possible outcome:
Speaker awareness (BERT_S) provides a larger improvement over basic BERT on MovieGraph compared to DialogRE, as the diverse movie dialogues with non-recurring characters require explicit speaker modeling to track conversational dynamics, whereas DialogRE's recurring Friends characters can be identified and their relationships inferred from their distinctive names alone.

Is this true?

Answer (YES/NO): NO